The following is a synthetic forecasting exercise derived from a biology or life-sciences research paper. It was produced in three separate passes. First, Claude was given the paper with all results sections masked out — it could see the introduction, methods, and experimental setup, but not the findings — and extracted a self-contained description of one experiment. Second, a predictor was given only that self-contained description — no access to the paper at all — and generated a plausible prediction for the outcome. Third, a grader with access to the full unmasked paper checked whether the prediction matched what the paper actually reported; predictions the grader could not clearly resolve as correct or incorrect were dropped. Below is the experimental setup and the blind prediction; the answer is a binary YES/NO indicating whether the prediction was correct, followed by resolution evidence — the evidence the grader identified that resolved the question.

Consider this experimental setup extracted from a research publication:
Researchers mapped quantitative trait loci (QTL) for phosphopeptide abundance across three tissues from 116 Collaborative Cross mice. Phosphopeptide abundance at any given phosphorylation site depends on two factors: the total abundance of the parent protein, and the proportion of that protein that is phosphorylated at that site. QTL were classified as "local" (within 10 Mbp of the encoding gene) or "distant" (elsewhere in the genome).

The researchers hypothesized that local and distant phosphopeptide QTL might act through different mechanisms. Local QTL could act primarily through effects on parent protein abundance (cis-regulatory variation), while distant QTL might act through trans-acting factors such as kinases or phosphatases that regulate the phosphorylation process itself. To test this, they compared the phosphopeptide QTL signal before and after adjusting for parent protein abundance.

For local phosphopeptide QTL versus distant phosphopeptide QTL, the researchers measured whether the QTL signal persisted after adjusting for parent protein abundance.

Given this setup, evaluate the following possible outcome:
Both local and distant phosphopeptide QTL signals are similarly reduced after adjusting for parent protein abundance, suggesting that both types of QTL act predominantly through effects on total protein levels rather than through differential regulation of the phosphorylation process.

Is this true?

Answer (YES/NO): NO